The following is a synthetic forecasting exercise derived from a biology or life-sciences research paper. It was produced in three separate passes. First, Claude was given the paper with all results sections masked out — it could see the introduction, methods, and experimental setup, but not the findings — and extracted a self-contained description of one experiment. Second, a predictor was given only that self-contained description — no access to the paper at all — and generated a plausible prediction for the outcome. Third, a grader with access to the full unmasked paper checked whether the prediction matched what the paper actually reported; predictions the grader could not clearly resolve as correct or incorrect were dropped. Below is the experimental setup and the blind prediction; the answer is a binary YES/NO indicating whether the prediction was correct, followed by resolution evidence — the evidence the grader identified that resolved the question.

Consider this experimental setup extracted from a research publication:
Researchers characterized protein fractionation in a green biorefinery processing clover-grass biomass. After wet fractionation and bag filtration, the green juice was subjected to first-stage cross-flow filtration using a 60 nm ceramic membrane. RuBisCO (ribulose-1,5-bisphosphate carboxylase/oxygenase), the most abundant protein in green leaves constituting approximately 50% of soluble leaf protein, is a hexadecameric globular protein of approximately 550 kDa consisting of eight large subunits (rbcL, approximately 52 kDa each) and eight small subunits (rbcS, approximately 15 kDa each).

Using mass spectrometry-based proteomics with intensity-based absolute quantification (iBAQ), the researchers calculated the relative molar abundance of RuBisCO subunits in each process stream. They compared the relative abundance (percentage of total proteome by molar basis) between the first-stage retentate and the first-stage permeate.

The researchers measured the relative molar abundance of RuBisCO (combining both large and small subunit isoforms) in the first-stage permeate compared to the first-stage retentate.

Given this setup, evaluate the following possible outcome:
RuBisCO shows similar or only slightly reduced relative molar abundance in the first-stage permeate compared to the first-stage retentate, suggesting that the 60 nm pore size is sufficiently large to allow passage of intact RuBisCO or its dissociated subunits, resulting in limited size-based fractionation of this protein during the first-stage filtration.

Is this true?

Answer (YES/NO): YES